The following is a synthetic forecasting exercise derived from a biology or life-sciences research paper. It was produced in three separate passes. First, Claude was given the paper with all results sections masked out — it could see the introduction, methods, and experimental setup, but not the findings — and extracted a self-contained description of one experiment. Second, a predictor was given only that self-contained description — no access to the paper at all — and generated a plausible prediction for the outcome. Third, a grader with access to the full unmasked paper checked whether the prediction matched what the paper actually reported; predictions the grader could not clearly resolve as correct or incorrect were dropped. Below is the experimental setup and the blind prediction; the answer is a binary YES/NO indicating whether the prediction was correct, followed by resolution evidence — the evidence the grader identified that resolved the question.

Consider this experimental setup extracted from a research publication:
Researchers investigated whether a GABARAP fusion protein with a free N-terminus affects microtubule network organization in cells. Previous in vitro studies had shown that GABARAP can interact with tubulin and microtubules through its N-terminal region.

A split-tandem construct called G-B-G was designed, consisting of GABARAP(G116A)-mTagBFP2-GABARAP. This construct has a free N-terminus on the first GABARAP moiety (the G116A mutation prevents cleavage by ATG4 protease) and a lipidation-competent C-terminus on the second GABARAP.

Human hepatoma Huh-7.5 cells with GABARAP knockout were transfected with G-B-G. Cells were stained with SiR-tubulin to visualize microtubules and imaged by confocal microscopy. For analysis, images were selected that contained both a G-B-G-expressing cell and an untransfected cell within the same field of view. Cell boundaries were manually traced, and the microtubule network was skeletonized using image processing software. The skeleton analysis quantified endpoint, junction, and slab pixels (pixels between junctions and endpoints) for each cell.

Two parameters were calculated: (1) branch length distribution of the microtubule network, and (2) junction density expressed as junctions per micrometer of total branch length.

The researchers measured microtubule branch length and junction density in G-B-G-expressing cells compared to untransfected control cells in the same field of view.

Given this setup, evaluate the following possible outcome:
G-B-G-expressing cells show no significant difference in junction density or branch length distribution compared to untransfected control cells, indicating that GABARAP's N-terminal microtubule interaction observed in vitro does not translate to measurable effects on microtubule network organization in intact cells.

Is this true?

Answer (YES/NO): NO